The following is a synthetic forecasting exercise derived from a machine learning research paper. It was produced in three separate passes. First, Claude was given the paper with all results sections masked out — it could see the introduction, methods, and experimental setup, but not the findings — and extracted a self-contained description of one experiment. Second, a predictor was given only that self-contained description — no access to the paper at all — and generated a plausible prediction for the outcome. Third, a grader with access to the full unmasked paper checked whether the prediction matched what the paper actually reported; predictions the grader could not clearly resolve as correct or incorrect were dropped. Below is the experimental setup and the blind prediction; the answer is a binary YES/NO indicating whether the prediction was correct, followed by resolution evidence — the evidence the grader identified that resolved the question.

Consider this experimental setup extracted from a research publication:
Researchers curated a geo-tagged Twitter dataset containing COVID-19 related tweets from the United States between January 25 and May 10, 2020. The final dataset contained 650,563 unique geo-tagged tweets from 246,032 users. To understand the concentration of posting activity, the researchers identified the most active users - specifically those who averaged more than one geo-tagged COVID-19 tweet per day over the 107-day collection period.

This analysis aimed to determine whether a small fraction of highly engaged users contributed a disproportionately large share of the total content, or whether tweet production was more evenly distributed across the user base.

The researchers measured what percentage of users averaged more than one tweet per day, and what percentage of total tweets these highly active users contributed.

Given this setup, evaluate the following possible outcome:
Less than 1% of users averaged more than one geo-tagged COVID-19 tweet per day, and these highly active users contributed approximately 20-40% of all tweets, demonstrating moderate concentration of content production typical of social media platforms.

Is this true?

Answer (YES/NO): NO